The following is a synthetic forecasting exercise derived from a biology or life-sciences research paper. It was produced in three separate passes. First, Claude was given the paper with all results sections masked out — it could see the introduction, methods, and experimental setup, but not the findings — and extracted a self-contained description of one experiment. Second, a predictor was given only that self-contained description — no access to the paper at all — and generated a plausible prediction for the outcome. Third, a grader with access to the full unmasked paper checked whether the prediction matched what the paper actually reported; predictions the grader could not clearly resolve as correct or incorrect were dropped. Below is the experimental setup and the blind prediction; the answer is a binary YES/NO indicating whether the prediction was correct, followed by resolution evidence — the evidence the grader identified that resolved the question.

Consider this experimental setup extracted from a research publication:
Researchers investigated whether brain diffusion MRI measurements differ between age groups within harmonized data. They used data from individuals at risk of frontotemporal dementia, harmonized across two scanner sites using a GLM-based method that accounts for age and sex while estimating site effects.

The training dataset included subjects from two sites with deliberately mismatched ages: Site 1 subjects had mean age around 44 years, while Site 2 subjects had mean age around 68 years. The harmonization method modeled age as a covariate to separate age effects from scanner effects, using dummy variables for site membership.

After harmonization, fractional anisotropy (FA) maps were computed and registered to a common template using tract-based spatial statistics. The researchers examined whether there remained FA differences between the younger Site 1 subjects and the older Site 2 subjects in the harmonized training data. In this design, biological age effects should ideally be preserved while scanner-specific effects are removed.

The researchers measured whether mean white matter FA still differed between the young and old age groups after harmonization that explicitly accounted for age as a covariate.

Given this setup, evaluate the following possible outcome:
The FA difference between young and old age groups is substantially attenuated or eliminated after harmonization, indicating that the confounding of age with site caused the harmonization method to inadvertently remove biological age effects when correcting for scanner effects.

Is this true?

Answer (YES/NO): NO